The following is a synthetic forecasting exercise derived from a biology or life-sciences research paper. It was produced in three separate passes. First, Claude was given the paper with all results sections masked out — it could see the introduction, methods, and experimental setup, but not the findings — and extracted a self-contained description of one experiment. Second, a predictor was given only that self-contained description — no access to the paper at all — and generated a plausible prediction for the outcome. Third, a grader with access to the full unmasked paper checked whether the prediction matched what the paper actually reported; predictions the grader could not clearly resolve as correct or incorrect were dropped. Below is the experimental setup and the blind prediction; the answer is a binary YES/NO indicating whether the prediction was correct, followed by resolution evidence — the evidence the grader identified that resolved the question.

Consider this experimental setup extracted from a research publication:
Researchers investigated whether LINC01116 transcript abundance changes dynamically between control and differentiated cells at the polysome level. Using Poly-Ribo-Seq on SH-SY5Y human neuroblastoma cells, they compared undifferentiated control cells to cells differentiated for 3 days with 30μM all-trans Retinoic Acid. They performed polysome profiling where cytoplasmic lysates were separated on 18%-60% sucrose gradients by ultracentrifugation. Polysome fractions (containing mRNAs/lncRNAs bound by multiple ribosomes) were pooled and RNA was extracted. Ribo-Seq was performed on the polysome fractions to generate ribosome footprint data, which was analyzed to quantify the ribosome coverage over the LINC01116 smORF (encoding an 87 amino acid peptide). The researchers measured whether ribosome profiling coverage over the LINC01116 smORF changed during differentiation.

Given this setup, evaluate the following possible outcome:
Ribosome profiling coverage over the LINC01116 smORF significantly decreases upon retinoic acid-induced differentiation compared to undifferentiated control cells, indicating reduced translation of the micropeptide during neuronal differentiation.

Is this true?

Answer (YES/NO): NO